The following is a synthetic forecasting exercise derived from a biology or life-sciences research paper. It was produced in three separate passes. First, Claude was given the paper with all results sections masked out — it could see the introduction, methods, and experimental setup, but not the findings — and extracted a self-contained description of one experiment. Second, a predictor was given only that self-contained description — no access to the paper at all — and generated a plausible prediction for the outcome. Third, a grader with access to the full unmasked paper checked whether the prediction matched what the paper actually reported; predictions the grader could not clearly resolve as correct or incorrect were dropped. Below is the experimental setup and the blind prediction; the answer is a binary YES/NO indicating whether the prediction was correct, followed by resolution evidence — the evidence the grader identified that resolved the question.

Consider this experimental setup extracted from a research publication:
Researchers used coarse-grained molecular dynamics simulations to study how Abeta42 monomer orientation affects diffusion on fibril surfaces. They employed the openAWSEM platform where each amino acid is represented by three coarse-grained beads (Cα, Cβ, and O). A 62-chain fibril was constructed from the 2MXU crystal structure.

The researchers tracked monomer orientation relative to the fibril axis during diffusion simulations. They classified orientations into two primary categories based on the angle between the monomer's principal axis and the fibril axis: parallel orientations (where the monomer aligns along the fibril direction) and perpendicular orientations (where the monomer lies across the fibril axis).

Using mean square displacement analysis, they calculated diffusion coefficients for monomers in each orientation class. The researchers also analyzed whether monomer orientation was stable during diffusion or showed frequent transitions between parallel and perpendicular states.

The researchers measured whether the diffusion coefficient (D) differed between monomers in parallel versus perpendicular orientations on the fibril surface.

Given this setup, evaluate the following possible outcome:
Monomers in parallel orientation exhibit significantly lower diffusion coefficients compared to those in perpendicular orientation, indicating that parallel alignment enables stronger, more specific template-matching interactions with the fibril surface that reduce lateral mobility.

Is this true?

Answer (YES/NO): NO